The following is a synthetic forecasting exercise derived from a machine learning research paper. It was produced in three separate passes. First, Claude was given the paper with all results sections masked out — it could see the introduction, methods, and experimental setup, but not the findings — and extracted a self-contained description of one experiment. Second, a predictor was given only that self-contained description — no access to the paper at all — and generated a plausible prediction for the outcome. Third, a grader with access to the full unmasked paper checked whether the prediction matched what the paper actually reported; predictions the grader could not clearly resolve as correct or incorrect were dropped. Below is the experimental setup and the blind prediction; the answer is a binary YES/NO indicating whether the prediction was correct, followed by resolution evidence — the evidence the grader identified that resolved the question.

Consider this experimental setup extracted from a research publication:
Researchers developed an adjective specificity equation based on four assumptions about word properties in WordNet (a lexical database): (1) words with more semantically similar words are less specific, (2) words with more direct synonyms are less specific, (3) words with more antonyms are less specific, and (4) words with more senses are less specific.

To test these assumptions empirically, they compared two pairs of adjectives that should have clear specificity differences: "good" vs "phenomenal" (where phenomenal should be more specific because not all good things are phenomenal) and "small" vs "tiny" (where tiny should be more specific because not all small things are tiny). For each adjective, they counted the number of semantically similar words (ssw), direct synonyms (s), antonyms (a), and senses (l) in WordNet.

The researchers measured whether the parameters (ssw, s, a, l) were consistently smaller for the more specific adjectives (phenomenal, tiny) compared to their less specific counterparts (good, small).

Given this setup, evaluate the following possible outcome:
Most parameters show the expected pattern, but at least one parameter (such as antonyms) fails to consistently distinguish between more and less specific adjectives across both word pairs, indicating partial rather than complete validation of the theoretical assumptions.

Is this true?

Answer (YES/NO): NO